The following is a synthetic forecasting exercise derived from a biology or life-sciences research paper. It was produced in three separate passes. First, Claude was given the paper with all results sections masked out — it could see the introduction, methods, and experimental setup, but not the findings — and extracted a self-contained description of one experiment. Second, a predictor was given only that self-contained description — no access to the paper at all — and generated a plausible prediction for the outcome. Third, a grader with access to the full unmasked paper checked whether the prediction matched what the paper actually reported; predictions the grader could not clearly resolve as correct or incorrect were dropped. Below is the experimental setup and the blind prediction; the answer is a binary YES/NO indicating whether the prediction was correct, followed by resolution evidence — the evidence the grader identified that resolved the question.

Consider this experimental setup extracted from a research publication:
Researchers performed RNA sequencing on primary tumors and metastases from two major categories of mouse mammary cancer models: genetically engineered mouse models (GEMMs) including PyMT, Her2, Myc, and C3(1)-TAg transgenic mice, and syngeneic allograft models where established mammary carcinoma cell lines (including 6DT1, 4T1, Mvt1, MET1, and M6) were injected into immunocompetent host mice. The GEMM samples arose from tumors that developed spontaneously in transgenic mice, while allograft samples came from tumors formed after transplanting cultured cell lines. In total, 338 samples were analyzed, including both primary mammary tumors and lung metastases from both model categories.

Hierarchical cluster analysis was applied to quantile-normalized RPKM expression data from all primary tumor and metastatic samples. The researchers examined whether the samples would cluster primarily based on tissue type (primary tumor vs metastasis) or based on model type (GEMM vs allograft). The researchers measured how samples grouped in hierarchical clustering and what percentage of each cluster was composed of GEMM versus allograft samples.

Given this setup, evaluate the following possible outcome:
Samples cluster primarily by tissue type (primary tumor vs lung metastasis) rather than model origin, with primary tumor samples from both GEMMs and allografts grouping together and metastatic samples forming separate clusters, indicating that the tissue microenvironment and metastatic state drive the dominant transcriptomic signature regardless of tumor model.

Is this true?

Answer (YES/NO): NO